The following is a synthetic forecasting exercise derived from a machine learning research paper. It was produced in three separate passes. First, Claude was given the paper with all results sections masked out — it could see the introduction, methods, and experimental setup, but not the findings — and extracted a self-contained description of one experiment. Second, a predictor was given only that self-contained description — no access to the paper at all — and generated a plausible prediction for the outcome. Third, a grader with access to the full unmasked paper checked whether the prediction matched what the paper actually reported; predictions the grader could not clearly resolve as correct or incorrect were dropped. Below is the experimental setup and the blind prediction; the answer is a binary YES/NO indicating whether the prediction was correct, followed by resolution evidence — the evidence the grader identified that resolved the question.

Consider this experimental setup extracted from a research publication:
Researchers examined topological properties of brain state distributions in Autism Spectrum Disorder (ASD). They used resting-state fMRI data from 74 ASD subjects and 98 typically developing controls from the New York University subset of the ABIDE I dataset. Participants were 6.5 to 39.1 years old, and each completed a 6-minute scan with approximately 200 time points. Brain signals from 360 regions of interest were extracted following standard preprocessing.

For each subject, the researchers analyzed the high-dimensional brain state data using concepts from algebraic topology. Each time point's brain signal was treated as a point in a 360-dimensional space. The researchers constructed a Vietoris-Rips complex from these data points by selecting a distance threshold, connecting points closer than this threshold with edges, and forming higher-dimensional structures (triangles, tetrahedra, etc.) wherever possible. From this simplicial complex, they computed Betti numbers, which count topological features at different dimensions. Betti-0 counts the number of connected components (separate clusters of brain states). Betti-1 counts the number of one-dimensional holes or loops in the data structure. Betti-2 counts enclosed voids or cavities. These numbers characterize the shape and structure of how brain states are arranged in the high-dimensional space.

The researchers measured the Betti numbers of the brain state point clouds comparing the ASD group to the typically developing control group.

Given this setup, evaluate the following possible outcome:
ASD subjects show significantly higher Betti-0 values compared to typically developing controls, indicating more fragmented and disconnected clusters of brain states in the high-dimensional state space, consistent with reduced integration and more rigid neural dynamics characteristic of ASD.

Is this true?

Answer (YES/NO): YES